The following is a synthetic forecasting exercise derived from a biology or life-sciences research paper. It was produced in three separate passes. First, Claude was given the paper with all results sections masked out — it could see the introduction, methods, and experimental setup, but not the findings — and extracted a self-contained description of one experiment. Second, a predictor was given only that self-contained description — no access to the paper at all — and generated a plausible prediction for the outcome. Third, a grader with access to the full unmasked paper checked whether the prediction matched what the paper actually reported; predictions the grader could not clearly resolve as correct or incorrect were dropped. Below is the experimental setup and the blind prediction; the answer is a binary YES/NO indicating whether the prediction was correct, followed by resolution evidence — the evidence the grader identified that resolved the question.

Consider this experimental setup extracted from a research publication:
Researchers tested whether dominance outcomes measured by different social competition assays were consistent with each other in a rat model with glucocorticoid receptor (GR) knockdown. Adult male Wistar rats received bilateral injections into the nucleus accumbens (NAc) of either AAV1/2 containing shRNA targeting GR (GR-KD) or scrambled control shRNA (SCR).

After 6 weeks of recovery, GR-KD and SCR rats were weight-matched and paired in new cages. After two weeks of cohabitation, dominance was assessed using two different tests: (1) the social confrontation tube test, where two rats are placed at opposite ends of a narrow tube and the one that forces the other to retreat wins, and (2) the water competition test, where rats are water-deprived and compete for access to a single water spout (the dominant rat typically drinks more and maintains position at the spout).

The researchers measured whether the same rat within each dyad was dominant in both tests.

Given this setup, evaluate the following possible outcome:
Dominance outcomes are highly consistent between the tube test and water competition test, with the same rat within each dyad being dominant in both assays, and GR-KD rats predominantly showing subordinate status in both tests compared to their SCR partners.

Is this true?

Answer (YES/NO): NO